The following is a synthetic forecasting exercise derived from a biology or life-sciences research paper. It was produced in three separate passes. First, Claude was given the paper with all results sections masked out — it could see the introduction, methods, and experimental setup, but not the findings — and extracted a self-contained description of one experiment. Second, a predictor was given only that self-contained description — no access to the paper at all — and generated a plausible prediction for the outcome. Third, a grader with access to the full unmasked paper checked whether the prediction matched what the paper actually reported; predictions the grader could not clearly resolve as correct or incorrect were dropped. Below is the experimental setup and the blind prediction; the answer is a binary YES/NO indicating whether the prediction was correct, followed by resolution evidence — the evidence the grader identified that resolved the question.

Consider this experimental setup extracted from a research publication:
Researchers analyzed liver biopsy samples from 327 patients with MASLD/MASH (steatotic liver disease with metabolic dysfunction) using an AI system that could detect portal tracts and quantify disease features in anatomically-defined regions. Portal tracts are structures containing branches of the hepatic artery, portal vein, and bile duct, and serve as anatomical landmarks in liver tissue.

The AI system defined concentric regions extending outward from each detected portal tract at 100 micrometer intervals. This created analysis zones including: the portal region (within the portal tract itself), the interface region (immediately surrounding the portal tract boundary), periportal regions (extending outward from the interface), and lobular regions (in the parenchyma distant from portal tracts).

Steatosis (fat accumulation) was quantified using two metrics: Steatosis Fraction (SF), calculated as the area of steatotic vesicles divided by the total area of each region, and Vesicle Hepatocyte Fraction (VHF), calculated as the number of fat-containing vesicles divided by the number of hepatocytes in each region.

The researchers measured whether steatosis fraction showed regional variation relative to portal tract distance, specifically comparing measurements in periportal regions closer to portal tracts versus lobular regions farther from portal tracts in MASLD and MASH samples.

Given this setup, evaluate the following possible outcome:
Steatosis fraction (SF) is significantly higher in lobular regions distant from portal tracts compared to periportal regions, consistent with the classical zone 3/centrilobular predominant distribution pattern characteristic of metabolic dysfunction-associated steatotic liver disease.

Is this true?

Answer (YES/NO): YES